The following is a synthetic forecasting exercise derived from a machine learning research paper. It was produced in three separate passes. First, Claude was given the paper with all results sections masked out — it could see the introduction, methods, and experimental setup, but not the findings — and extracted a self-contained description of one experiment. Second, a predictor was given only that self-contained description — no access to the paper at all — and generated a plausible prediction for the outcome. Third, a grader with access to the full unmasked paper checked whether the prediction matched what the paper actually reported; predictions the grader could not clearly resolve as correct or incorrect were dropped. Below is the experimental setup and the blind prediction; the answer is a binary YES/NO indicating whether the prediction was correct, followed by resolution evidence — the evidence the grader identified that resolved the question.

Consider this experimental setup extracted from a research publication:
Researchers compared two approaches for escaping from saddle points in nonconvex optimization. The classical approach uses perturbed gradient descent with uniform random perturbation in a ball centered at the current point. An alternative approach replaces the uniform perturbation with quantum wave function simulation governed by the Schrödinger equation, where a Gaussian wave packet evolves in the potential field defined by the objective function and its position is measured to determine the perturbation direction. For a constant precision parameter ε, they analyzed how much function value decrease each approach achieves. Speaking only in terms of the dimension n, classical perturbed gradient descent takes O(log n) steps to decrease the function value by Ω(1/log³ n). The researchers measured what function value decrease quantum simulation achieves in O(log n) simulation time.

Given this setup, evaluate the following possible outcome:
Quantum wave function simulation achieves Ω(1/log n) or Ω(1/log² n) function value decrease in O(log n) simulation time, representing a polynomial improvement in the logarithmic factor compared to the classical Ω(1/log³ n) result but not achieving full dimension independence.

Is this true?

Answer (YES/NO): NO